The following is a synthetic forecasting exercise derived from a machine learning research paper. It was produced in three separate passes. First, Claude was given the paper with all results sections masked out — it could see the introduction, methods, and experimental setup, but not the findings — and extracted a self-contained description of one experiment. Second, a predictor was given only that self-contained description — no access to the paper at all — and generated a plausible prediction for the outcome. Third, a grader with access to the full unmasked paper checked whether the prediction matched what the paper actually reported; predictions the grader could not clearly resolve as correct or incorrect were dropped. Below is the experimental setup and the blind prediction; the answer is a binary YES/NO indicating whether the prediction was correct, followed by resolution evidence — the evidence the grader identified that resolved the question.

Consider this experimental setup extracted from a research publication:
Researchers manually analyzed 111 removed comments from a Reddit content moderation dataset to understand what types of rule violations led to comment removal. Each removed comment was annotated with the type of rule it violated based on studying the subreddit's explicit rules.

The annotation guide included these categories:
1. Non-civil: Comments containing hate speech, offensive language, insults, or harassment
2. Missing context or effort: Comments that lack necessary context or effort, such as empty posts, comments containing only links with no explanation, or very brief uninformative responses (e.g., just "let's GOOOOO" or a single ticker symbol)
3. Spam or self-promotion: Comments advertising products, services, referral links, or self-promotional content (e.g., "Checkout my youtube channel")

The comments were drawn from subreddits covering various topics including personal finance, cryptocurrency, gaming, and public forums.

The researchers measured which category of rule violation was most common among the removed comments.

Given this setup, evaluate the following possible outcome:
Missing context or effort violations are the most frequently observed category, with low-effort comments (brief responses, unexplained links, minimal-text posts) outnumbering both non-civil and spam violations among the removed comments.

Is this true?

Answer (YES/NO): YES